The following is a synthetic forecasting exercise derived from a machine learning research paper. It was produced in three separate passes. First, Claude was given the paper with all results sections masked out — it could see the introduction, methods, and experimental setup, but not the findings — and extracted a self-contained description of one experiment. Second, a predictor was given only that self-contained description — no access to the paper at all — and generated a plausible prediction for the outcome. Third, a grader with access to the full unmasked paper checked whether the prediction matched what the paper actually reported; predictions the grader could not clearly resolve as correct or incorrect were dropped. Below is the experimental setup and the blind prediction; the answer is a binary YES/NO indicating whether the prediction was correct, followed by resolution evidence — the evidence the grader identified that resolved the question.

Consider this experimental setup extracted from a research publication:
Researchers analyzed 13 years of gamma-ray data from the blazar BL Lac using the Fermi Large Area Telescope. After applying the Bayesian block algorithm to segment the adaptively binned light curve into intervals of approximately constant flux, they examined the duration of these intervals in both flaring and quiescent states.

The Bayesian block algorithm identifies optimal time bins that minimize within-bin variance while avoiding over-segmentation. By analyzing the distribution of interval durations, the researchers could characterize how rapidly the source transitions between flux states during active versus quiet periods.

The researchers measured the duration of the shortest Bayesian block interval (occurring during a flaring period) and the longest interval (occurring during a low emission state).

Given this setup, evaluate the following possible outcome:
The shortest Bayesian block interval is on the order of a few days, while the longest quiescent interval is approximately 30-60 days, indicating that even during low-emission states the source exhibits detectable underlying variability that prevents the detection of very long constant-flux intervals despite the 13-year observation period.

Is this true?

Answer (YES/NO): NO